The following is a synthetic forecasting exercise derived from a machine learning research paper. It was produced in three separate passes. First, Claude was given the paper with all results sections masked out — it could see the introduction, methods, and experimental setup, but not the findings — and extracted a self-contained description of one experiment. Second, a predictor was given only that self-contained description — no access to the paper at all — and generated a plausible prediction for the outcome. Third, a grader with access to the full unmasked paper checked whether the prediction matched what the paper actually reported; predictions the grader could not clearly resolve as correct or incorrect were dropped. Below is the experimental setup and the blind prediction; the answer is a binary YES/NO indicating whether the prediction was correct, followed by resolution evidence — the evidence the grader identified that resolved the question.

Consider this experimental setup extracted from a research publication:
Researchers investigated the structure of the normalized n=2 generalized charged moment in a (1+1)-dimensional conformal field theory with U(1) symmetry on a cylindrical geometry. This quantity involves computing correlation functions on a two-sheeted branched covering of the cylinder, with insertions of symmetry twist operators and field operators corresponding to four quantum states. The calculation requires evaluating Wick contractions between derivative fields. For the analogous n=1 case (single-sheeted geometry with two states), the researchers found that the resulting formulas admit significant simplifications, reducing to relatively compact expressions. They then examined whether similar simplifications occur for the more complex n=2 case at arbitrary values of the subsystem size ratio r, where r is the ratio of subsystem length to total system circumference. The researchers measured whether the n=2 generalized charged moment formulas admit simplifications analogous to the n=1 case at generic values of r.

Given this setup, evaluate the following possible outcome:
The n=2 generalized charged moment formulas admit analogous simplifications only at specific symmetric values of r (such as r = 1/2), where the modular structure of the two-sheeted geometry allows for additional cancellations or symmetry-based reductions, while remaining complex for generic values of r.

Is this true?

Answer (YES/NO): YES